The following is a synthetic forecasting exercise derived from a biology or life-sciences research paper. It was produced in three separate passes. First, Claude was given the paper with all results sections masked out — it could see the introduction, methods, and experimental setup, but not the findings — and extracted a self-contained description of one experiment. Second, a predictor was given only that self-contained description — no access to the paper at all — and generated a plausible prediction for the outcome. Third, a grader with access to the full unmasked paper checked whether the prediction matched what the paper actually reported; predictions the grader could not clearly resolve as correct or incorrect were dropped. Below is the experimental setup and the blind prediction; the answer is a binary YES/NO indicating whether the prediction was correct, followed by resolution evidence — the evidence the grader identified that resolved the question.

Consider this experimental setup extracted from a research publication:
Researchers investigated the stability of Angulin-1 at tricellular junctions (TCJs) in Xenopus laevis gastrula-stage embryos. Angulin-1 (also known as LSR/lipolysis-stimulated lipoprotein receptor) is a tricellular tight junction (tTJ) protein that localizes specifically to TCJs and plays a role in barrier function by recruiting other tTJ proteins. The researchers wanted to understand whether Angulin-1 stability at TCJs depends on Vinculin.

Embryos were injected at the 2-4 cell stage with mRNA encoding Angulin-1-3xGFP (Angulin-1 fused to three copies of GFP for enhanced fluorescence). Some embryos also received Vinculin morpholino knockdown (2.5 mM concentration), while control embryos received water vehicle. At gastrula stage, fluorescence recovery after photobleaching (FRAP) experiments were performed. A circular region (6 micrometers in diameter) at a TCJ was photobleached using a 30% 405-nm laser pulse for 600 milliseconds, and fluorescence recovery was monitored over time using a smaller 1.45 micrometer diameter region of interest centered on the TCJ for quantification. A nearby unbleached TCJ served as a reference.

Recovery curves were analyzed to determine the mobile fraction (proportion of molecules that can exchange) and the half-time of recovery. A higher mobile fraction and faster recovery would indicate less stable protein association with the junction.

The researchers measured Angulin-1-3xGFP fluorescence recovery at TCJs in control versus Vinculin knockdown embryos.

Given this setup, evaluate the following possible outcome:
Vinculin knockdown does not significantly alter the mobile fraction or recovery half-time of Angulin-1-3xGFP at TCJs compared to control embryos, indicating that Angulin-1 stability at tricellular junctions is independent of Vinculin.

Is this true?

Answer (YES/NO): NO